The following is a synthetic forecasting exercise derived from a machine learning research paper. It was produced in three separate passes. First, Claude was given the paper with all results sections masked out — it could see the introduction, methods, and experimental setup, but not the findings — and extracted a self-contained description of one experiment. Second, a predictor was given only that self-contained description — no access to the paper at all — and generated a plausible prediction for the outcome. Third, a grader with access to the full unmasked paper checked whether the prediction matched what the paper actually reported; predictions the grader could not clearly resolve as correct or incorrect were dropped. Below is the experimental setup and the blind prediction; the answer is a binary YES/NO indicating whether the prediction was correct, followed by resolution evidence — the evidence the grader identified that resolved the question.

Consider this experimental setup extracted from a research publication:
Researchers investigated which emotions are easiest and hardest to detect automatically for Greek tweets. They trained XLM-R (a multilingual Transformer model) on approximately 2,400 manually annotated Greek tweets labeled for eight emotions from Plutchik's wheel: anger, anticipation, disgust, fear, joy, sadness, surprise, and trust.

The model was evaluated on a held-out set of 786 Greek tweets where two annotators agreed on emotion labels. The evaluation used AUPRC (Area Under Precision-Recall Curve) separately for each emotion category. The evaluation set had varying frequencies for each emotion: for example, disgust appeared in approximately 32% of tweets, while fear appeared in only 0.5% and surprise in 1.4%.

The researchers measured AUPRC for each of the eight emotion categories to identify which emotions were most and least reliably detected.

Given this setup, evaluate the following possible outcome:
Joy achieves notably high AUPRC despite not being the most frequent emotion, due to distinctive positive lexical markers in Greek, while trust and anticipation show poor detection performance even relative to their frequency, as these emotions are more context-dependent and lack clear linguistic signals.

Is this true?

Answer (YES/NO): NO